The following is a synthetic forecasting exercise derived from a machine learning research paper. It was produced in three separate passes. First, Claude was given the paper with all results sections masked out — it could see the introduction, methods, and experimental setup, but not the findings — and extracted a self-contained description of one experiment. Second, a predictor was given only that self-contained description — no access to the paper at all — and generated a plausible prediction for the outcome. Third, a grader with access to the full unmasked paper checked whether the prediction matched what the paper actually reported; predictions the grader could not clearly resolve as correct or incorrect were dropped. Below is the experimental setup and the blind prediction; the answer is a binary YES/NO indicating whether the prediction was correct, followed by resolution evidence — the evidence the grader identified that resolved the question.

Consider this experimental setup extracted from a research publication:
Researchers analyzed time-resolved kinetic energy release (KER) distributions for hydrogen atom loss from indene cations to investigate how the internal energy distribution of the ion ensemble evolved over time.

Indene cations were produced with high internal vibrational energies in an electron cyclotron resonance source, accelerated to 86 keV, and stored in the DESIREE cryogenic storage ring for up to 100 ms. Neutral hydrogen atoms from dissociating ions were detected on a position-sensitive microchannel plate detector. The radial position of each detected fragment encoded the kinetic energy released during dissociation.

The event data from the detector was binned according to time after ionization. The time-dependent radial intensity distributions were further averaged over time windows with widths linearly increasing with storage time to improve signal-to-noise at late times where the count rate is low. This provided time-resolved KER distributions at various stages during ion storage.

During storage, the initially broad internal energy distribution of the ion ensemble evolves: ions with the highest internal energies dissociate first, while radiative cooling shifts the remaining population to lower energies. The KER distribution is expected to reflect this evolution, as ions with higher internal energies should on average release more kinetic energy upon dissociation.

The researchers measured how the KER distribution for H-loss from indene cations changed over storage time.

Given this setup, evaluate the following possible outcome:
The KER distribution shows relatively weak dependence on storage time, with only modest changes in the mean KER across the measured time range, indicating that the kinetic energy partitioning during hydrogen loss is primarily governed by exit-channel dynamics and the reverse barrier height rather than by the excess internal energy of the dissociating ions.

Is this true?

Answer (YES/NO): NO